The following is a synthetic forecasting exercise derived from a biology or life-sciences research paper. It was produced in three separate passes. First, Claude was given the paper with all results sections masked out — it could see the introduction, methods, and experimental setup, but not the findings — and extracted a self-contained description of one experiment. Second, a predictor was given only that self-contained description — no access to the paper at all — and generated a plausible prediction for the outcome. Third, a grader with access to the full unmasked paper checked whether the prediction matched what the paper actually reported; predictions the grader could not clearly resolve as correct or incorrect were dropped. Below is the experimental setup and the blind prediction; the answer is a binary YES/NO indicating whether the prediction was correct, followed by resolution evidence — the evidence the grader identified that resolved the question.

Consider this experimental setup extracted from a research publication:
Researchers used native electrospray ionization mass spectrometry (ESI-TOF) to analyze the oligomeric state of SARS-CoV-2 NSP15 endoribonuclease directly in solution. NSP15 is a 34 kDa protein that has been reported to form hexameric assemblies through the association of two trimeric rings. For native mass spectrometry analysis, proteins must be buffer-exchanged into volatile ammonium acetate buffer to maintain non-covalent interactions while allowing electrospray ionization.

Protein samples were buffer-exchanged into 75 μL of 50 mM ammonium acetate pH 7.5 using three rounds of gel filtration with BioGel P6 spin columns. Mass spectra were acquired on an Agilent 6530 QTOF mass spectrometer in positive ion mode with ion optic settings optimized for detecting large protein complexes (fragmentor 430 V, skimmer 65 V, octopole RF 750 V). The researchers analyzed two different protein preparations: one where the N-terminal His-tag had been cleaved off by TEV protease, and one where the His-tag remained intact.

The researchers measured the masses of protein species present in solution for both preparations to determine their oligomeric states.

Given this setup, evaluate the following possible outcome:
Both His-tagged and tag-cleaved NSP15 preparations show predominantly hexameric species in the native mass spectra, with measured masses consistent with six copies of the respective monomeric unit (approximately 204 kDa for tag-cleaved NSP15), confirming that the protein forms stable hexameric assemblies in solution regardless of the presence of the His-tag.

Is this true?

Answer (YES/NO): NO